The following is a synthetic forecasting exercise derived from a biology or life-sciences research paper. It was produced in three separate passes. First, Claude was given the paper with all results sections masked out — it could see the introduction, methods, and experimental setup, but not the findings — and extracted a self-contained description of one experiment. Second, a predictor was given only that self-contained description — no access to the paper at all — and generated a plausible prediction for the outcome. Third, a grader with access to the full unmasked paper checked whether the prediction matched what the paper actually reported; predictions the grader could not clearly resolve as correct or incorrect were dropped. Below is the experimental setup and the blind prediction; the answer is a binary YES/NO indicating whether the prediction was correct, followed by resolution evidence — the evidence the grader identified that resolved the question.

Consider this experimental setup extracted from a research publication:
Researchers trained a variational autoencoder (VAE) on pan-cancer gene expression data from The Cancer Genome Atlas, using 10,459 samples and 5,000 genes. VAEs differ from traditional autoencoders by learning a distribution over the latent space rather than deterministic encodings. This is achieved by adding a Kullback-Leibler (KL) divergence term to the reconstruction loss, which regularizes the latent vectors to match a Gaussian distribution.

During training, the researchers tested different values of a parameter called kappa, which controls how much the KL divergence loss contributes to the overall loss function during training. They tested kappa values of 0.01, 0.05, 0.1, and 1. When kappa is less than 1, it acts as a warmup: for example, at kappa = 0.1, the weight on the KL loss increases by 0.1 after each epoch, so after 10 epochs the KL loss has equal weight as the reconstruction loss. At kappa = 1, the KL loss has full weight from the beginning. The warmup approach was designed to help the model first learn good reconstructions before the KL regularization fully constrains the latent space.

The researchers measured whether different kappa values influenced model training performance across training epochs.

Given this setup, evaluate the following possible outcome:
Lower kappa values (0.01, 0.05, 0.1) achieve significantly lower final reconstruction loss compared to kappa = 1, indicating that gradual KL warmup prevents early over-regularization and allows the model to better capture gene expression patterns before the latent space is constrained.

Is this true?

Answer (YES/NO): NO